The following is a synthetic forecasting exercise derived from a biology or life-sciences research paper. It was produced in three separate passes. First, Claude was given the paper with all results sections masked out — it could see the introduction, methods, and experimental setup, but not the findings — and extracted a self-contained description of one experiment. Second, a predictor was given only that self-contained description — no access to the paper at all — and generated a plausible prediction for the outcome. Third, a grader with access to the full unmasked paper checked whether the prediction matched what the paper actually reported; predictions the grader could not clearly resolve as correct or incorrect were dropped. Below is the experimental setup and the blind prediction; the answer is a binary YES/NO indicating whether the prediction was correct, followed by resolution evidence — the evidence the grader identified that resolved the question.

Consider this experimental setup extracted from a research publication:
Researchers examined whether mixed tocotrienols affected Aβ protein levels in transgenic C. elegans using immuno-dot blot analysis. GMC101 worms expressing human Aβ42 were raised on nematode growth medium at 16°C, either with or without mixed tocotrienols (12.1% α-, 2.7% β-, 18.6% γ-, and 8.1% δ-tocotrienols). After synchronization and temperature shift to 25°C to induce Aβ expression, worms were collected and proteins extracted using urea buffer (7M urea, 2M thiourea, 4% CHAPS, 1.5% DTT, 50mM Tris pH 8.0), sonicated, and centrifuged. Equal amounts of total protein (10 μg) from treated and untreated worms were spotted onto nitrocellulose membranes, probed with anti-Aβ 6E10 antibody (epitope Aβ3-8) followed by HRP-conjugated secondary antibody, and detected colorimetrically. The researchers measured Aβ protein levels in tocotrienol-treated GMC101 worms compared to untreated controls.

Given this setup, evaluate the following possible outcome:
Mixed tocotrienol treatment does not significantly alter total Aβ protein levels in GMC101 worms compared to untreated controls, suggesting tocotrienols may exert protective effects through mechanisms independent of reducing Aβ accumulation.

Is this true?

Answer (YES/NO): YES